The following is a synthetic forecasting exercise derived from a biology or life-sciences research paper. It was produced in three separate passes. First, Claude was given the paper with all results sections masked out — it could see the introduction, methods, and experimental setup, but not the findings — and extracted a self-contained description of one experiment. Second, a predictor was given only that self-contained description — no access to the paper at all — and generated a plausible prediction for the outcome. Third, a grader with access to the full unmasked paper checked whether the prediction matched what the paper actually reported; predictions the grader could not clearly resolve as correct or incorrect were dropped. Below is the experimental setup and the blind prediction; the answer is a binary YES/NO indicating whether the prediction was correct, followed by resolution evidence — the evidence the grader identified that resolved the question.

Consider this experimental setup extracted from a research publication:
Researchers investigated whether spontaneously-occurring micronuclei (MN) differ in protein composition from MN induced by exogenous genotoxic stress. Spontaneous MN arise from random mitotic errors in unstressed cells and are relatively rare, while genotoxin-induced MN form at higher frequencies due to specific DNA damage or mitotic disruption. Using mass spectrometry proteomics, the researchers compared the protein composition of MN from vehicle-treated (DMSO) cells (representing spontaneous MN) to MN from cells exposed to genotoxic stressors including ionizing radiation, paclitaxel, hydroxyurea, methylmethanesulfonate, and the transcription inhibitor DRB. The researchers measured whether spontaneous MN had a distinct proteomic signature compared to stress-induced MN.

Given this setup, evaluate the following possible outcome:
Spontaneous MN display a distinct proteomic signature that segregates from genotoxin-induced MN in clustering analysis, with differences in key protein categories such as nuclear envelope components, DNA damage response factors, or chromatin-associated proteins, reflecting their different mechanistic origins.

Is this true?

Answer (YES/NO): NO